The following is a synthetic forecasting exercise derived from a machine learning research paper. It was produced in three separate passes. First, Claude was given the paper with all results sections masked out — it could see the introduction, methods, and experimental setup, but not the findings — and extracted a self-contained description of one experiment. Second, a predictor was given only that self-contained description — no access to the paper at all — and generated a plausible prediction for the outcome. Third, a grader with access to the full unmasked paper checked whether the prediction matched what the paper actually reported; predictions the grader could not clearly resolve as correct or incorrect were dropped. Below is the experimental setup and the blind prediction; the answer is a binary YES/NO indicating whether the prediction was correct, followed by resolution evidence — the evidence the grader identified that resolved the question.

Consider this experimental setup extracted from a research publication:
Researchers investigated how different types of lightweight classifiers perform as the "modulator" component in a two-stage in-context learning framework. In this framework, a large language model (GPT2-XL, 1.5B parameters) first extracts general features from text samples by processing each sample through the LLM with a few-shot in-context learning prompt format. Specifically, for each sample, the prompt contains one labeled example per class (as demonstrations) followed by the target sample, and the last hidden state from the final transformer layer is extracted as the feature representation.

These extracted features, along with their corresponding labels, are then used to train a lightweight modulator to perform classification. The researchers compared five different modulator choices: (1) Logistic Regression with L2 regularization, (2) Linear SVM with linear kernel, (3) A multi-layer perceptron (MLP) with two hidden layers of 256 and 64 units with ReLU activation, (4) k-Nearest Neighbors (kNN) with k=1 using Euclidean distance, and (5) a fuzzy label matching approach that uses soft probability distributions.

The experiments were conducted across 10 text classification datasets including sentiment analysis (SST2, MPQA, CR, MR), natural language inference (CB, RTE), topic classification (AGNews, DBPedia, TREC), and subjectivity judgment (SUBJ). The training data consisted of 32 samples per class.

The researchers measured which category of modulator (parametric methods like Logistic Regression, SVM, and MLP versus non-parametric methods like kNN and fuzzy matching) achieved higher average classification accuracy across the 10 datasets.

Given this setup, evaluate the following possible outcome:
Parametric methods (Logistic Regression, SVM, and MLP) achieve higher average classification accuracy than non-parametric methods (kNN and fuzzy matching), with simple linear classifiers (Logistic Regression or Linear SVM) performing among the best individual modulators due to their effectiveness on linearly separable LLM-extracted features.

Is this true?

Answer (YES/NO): YES